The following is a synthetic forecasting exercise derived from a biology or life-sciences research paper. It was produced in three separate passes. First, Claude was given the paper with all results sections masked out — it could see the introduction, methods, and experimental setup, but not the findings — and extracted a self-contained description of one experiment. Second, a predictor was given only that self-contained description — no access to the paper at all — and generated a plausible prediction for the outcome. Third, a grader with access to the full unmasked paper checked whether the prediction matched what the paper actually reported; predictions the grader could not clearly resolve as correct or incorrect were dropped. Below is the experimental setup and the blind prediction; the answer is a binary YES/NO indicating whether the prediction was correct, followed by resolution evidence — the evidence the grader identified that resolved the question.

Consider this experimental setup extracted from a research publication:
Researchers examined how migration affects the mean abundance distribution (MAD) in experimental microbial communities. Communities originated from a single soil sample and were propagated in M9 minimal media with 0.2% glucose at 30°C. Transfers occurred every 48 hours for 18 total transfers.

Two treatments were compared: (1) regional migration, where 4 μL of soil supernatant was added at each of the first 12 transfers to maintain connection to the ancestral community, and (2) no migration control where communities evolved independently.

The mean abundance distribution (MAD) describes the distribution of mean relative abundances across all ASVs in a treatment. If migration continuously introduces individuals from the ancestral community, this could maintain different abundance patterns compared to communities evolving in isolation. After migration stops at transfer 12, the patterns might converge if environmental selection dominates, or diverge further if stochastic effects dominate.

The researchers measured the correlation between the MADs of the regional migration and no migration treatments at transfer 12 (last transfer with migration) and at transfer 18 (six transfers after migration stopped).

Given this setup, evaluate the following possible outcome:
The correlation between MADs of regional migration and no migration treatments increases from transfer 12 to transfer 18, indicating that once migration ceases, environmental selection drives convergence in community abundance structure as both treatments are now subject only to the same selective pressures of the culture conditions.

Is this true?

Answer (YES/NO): YES